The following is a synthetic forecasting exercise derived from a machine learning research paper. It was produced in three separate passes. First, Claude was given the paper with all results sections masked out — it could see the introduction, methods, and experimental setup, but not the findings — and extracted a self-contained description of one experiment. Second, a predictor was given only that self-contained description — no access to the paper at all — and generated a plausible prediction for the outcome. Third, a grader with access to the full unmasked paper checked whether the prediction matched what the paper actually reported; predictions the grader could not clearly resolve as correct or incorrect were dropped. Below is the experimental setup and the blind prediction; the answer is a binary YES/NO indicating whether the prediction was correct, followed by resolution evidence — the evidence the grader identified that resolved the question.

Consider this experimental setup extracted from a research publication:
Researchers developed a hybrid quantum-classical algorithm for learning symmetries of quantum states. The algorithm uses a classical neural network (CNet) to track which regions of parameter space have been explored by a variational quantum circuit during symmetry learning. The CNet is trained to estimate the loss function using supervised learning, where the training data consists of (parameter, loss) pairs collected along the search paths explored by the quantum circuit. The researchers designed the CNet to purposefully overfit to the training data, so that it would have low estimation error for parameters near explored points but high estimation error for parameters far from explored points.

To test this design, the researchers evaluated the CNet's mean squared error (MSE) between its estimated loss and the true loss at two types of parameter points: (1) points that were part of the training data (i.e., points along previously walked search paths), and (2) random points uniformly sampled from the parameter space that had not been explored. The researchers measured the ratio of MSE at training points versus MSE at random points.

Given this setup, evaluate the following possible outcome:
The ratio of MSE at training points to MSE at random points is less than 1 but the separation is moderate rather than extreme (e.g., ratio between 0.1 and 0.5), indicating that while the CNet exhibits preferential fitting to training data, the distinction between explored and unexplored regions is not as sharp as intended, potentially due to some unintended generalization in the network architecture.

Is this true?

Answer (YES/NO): NO